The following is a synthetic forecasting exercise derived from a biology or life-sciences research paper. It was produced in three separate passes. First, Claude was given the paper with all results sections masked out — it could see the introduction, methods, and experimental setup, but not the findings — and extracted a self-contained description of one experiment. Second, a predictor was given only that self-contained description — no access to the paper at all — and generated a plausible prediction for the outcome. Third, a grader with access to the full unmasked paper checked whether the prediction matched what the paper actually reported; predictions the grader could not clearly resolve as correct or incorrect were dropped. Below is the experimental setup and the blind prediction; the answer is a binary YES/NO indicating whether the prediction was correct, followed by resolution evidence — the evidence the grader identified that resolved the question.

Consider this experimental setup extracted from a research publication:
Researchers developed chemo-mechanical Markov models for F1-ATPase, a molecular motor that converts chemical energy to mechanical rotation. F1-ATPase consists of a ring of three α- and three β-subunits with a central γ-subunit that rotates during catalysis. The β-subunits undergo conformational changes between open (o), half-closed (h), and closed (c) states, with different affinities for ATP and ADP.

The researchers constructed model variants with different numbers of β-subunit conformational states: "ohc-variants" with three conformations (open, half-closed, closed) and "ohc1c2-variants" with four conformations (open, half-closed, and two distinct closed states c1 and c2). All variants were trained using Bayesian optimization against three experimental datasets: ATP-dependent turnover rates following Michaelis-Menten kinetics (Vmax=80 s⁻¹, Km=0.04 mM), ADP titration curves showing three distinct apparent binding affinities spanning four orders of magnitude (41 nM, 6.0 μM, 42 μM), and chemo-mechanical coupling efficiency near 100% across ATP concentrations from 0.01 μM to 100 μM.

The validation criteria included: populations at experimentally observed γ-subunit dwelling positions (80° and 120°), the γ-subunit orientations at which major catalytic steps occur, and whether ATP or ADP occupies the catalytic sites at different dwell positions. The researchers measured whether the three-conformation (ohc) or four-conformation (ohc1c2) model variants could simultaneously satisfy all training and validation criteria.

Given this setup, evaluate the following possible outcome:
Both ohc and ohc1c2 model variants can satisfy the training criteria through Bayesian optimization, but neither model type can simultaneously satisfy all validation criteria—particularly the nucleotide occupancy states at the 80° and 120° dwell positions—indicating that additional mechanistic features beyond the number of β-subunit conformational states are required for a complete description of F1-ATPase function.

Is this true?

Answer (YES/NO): NO